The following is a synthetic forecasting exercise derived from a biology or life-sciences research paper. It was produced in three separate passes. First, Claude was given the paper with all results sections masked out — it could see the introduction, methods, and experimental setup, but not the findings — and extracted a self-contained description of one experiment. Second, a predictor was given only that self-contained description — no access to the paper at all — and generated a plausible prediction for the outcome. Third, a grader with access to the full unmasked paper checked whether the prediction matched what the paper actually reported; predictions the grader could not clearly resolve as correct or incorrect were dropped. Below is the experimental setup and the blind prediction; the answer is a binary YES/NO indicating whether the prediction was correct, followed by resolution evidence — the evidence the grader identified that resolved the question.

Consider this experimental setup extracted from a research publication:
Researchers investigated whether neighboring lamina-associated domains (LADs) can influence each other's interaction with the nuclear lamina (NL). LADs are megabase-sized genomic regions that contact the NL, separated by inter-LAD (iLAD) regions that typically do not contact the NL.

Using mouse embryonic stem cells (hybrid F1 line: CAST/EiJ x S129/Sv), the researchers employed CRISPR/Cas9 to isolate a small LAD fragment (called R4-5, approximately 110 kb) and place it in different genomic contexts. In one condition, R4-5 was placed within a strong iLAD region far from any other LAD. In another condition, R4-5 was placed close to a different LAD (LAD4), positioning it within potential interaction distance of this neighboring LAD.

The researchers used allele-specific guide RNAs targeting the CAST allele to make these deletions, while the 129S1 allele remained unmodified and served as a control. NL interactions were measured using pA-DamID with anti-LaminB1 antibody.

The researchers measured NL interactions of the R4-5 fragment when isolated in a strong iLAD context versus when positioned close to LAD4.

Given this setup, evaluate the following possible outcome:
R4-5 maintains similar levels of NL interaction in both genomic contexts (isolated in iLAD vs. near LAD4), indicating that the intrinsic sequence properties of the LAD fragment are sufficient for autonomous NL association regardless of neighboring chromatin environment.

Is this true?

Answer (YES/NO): NO